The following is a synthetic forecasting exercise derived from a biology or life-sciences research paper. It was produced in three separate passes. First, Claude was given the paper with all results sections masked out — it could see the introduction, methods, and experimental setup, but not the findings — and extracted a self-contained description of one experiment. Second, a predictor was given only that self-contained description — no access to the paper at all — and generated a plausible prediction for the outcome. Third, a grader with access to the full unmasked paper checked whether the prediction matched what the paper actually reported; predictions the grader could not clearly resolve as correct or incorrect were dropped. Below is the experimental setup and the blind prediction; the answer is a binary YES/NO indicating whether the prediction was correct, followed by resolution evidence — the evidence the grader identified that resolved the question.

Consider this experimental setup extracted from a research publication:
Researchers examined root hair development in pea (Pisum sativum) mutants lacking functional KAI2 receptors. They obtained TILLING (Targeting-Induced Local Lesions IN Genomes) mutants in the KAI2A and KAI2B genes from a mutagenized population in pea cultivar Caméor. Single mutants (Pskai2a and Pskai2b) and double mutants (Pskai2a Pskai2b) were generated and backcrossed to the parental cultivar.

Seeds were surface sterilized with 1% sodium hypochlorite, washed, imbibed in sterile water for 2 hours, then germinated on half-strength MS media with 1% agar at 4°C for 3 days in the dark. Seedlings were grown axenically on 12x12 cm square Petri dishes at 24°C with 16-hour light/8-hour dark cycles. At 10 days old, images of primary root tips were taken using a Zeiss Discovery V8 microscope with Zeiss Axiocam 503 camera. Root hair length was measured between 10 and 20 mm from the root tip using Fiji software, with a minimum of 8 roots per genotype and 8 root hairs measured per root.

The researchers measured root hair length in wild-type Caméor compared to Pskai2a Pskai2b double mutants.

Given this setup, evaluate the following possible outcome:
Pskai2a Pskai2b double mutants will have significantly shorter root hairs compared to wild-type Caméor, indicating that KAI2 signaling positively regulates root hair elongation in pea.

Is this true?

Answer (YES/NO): NO